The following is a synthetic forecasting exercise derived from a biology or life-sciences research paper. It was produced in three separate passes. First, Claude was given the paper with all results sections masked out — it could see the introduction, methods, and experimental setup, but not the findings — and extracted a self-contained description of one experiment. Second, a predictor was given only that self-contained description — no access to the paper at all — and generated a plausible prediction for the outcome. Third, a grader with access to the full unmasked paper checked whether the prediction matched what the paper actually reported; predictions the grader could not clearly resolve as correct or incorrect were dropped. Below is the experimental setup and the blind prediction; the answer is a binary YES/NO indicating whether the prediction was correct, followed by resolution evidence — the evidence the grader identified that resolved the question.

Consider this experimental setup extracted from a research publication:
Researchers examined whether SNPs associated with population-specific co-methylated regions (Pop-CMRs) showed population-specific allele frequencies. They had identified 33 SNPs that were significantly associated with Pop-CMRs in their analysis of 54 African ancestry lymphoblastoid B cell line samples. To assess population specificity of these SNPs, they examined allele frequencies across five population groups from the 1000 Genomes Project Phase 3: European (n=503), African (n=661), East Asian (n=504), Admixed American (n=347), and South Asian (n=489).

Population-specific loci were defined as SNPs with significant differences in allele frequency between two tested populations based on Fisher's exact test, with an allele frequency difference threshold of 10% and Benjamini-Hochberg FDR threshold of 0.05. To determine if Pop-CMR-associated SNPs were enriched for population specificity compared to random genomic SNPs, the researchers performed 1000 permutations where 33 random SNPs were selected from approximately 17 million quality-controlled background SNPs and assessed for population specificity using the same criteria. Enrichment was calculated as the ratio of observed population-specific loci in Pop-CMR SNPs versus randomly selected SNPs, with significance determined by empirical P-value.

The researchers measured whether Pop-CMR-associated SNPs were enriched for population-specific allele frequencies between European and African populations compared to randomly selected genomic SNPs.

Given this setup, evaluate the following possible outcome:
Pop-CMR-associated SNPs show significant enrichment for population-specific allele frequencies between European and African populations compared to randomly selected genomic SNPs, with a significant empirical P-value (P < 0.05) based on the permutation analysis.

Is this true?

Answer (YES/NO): YES